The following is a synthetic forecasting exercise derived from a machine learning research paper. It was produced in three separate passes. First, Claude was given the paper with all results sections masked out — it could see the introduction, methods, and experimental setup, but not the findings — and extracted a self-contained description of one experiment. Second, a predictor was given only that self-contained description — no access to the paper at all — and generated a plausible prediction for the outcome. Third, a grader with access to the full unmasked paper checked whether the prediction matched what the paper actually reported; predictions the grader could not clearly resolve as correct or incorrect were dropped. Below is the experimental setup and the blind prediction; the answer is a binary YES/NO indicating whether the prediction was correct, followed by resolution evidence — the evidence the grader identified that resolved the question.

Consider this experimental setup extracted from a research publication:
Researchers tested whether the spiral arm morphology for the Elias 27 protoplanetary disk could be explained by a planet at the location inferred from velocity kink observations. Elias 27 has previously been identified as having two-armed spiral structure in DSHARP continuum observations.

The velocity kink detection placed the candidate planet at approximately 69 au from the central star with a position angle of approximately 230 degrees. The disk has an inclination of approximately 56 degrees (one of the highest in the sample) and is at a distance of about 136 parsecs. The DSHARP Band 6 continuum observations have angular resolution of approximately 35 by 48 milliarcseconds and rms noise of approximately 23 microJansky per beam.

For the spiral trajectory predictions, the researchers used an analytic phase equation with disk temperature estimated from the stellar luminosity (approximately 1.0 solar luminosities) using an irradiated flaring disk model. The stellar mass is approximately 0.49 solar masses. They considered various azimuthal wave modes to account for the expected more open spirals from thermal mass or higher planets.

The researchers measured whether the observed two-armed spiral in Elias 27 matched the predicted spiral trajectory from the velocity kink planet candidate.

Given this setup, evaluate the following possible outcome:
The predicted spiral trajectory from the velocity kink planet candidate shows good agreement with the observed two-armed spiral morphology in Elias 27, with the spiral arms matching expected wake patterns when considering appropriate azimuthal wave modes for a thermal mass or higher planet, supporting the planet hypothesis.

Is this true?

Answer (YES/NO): NO